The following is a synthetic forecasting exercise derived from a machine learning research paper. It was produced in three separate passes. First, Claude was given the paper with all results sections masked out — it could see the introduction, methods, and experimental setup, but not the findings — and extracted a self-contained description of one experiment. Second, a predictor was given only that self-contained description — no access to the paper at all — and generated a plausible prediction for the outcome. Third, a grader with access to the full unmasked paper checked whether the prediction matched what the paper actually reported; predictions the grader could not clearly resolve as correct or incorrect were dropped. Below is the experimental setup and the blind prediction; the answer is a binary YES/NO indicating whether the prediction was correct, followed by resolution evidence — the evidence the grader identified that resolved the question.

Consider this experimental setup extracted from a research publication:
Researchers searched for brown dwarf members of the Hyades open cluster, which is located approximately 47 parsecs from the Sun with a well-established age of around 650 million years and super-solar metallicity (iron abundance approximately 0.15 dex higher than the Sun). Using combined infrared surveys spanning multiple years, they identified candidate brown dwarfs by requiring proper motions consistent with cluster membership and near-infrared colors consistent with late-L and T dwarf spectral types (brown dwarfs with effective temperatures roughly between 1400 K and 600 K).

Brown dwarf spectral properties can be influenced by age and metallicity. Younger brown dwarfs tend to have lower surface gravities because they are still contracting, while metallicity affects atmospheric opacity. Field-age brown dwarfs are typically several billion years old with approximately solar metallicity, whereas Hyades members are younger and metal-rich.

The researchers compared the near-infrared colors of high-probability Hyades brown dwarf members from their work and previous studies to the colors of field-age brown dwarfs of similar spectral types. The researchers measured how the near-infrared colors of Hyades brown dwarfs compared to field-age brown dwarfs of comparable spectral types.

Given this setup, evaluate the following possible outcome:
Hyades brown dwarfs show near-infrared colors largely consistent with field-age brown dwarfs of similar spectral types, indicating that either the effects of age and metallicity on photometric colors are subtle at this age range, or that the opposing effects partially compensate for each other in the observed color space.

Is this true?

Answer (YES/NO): NO